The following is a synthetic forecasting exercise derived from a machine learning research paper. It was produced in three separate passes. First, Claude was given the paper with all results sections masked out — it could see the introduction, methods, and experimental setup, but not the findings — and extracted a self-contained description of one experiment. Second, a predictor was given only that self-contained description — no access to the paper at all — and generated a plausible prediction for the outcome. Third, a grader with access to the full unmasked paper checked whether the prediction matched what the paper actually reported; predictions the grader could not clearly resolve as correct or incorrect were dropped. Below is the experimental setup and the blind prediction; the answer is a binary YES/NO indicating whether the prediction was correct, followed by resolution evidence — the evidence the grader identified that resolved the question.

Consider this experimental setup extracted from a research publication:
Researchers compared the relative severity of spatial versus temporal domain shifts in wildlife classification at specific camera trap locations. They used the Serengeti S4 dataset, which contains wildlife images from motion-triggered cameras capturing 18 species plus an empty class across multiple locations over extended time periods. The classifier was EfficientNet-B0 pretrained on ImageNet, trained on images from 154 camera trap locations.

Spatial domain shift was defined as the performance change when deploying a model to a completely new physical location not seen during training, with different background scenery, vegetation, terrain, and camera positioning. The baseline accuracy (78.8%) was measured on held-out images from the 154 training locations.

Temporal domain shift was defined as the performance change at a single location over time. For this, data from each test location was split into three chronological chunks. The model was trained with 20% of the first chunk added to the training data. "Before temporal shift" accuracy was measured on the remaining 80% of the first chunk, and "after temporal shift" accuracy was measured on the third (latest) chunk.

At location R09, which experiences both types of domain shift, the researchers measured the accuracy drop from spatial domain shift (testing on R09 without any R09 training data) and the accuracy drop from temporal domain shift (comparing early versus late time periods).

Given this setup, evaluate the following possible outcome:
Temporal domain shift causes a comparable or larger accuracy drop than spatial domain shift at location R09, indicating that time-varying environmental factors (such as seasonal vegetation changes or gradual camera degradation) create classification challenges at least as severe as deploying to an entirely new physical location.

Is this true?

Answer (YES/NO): NO